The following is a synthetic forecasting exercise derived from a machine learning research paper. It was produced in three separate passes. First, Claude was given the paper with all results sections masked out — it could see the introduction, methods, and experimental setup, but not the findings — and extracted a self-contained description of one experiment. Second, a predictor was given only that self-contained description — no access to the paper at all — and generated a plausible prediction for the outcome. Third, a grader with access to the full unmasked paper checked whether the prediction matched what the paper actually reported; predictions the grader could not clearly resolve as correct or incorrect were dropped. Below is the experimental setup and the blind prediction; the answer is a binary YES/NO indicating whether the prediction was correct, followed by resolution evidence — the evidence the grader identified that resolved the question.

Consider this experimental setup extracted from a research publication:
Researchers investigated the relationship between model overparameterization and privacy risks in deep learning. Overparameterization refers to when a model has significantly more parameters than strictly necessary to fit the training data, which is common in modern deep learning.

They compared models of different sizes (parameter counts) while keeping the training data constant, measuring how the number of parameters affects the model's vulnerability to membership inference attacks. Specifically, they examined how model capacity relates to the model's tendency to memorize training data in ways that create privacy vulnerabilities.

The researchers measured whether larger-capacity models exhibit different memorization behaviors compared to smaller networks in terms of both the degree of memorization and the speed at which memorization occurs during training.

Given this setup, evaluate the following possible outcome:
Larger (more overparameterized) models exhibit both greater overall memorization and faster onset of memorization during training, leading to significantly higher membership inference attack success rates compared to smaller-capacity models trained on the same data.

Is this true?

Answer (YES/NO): YES